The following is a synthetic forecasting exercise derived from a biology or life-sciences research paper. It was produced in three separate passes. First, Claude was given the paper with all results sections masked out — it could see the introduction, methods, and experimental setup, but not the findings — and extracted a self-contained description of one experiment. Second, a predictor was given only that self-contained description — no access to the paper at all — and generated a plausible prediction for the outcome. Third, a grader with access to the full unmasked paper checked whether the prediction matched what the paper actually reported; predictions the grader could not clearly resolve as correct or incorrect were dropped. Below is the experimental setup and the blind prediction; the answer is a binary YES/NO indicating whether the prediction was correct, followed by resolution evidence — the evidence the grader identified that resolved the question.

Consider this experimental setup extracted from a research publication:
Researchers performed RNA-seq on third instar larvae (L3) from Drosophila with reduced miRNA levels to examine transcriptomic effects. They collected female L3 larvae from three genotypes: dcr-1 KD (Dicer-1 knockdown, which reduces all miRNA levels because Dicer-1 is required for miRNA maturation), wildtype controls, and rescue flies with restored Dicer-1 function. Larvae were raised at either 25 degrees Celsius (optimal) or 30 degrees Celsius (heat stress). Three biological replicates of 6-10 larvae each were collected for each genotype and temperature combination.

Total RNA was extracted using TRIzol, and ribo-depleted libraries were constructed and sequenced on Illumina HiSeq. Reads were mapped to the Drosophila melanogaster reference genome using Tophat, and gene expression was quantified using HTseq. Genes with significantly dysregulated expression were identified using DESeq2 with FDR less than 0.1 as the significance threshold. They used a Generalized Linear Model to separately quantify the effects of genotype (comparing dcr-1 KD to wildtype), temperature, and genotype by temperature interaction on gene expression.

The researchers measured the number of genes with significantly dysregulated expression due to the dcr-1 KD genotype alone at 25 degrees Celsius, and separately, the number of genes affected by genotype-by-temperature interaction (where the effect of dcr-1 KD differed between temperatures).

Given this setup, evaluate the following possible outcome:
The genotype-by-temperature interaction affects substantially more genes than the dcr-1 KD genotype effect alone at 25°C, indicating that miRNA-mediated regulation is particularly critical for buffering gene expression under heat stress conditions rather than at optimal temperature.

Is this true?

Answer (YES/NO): YES